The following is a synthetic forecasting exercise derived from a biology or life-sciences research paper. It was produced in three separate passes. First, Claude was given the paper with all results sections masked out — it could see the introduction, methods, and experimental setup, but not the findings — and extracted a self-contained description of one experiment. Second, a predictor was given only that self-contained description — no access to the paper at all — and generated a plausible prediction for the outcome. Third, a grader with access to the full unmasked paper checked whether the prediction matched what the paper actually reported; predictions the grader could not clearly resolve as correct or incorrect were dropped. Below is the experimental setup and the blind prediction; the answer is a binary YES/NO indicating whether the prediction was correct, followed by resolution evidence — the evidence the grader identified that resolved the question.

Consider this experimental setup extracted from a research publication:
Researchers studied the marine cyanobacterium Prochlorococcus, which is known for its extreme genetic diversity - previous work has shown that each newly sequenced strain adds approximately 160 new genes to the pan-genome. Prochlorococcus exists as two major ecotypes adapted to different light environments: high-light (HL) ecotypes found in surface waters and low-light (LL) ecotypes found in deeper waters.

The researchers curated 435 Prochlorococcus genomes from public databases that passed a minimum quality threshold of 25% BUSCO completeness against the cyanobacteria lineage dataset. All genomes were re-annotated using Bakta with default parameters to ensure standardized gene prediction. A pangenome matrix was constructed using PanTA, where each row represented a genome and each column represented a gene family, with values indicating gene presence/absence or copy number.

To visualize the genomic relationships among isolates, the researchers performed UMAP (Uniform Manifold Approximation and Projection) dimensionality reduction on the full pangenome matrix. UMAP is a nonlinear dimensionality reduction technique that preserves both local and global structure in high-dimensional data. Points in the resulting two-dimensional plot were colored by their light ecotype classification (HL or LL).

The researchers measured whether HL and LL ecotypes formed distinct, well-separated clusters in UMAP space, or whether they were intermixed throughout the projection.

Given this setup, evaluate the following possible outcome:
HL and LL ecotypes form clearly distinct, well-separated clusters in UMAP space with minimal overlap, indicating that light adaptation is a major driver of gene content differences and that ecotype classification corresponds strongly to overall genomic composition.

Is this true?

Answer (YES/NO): YES